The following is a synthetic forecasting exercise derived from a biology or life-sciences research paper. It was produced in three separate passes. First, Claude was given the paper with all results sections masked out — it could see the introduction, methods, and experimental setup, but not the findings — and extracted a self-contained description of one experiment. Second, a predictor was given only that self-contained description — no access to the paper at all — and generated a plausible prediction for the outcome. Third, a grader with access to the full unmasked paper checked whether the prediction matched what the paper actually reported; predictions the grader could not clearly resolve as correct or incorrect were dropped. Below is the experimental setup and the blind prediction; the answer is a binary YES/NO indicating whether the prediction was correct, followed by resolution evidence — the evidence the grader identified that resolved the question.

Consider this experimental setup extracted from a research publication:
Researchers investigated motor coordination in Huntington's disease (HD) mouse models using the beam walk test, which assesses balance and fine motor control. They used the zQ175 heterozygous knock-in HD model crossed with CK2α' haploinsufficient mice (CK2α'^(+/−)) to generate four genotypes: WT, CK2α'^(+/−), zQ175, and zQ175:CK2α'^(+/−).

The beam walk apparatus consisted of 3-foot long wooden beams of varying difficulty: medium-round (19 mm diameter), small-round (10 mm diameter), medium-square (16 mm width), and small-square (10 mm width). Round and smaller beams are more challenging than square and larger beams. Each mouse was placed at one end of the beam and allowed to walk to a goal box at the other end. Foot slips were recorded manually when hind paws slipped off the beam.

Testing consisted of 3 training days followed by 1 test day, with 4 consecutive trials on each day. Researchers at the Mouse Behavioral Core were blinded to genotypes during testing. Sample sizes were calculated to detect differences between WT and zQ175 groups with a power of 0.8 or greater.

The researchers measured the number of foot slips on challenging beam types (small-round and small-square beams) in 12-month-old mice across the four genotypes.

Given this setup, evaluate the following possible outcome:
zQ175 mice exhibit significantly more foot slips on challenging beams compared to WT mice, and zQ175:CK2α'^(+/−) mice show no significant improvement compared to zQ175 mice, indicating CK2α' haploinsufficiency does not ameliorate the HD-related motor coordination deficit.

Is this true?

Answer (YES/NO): NO